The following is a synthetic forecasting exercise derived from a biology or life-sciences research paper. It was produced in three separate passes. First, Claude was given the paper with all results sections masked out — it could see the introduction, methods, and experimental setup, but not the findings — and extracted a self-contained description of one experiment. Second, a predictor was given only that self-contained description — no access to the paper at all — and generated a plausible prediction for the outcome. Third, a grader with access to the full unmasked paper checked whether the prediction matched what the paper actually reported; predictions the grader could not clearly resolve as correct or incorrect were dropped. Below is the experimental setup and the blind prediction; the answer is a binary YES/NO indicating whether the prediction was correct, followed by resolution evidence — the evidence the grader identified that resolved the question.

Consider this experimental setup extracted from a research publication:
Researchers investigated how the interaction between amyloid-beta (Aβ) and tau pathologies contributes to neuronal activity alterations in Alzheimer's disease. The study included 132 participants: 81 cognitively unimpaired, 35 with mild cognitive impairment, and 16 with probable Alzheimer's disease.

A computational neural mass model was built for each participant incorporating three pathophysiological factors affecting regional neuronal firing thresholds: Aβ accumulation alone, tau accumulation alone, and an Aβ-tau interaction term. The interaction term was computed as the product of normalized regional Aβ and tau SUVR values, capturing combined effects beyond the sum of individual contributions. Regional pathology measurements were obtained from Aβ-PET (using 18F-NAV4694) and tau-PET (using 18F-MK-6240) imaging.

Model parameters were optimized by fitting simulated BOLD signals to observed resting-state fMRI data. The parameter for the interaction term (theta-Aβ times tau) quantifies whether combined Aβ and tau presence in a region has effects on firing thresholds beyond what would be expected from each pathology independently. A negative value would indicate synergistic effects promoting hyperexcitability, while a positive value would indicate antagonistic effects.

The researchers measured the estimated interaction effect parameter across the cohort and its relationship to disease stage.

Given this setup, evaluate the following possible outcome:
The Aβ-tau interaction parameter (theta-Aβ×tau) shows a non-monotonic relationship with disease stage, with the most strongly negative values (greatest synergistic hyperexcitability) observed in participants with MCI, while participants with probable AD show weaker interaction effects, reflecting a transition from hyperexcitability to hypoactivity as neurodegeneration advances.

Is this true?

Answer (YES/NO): NO